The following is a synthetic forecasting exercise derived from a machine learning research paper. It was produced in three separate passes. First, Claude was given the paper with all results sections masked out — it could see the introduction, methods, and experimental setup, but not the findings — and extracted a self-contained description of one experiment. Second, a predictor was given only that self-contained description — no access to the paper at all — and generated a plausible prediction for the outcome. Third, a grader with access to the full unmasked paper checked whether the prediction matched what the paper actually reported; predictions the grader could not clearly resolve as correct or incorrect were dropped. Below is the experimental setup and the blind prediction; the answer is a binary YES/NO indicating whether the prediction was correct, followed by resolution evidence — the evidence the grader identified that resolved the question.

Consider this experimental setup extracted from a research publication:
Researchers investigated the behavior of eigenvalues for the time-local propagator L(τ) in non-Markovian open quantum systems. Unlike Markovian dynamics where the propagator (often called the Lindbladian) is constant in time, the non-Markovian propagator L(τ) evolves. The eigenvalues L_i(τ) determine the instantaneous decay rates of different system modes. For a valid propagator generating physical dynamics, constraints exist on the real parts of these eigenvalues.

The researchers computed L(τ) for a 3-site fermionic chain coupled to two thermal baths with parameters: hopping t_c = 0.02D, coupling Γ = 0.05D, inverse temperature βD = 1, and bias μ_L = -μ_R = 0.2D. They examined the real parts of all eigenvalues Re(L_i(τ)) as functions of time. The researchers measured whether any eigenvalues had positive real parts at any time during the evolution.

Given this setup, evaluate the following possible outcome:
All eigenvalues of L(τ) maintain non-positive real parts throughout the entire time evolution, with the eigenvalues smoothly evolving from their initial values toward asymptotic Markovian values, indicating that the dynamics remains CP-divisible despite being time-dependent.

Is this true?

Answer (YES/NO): YES